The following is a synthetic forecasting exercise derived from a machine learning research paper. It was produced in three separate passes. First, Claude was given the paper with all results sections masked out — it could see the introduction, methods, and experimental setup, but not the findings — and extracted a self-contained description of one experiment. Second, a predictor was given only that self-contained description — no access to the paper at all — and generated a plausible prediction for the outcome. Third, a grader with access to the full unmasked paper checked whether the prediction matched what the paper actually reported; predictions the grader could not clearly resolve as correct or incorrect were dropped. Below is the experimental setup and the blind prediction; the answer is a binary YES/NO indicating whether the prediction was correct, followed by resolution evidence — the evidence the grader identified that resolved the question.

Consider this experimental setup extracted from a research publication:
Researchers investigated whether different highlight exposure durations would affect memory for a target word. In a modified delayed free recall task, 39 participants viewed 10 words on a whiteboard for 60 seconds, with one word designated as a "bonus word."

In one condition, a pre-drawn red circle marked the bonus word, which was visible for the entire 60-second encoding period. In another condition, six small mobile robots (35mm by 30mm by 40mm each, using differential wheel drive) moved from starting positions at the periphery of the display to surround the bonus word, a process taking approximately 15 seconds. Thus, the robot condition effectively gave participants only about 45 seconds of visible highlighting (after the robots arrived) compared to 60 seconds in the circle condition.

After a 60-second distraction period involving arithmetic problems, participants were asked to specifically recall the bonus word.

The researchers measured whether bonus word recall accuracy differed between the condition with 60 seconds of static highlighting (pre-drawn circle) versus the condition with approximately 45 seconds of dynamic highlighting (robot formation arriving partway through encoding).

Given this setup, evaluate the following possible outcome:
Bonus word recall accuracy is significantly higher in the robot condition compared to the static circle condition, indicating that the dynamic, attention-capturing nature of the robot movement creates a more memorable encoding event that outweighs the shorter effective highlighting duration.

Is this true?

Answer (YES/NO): NO